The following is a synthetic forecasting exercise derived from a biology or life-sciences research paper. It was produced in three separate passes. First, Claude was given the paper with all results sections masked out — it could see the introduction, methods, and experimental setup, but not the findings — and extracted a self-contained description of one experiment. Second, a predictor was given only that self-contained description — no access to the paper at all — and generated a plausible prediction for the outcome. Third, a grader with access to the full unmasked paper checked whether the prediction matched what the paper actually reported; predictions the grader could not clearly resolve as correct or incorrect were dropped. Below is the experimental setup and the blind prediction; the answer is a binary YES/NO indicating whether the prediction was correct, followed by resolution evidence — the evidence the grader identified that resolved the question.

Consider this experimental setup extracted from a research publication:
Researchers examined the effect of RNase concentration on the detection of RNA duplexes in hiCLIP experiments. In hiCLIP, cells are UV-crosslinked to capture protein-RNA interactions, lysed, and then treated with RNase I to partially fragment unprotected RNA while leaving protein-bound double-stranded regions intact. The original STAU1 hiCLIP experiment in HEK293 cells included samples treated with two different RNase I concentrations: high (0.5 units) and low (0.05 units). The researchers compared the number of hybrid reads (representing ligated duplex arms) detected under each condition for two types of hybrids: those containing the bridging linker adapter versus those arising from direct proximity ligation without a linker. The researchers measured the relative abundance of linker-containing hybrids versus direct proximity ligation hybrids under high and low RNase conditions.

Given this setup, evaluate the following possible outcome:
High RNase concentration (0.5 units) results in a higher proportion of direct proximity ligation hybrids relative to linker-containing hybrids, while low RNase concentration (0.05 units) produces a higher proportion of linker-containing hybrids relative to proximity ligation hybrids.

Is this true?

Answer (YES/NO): NO